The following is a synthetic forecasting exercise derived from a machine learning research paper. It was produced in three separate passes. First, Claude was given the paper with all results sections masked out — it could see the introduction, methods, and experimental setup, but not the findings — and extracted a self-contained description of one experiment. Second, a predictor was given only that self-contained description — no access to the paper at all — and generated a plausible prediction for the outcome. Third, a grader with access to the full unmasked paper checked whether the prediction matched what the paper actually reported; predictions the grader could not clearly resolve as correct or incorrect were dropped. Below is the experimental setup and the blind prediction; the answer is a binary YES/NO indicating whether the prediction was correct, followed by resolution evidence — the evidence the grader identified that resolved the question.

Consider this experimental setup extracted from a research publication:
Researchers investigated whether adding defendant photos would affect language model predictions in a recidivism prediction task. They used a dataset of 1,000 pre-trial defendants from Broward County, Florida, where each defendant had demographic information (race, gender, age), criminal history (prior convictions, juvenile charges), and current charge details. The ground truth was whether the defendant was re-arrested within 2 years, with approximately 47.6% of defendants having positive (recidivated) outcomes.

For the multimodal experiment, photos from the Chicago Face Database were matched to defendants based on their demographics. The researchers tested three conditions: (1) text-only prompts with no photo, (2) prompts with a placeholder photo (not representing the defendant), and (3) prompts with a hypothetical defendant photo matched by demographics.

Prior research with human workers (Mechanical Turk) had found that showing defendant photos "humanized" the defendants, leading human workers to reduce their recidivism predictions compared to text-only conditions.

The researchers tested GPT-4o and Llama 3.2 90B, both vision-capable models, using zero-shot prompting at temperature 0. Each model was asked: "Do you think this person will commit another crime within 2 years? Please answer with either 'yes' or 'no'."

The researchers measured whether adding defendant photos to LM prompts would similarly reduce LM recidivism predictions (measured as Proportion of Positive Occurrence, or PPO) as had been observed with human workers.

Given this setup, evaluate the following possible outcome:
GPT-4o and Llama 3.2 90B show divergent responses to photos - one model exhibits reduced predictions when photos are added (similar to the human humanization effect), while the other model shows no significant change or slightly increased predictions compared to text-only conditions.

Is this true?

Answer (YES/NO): NO